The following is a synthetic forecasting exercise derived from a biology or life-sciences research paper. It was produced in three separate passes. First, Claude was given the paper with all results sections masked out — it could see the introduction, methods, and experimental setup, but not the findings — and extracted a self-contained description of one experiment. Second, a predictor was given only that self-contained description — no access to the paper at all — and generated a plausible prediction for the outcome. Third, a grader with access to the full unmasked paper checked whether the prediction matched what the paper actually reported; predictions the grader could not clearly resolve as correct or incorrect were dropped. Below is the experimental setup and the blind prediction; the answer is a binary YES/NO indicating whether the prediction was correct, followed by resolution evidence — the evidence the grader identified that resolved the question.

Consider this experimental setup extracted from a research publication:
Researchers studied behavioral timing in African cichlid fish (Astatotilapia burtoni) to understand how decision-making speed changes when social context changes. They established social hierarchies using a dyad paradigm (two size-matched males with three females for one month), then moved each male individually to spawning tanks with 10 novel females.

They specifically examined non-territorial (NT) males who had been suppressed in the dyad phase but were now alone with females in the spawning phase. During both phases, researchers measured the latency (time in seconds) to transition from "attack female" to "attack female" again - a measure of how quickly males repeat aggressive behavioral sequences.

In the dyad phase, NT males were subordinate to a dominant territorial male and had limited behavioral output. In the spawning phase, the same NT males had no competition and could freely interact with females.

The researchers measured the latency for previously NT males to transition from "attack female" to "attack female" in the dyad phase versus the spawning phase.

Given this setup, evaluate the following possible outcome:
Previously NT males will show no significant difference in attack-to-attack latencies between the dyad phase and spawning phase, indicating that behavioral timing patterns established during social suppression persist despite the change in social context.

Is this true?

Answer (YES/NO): NO